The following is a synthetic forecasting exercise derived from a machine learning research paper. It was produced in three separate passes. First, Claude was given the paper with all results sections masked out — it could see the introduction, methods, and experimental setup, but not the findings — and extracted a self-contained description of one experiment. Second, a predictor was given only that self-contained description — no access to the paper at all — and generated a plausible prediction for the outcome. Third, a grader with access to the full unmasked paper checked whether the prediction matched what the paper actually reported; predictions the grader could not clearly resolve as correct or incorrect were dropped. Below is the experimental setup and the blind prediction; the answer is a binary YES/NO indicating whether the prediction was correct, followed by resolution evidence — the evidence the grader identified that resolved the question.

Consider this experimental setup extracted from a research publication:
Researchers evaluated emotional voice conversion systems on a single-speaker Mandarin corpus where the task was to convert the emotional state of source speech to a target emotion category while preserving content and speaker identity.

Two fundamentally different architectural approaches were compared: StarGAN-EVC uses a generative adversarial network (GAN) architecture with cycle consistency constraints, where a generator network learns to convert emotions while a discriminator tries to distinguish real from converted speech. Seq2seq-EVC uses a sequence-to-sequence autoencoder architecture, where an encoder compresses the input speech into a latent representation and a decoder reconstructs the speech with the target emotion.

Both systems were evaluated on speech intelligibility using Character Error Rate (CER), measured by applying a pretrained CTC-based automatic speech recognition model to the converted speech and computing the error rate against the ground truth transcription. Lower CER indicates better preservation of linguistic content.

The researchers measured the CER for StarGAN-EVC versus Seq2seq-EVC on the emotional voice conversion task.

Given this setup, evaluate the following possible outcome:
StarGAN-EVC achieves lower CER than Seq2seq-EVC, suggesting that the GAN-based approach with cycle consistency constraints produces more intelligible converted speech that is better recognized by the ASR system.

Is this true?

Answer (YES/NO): NO